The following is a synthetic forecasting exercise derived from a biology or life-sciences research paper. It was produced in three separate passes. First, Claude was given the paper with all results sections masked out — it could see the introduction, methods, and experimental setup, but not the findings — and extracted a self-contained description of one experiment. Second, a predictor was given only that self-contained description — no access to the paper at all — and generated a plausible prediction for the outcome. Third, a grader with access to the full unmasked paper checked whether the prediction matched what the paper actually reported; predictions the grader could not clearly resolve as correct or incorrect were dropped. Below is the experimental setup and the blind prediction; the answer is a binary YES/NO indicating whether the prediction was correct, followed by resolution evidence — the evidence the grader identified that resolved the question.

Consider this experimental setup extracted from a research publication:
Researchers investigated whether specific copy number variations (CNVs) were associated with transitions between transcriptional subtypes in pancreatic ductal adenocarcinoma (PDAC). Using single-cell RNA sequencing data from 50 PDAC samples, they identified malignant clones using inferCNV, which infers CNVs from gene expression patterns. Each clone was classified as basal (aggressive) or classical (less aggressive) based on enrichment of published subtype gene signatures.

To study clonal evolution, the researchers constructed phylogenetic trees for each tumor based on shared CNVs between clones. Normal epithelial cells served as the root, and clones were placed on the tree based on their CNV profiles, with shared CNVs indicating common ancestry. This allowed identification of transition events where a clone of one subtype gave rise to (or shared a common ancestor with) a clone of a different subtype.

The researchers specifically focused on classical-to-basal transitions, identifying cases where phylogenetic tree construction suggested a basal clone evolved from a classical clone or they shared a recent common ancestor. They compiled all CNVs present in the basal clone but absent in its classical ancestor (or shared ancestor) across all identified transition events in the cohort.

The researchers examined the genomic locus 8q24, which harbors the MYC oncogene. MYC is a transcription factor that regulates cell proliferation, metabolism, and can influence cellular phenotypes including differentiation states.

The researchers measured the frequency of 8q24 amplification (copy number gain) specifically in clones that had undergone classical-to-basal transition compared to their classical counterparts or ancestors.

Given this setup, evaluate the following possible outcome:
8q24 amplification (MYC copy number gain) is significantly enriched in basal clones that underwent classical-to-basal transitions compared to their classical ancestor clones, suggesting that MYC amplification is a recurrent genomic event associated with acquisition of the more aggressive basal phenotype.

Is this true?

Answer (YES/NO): YES